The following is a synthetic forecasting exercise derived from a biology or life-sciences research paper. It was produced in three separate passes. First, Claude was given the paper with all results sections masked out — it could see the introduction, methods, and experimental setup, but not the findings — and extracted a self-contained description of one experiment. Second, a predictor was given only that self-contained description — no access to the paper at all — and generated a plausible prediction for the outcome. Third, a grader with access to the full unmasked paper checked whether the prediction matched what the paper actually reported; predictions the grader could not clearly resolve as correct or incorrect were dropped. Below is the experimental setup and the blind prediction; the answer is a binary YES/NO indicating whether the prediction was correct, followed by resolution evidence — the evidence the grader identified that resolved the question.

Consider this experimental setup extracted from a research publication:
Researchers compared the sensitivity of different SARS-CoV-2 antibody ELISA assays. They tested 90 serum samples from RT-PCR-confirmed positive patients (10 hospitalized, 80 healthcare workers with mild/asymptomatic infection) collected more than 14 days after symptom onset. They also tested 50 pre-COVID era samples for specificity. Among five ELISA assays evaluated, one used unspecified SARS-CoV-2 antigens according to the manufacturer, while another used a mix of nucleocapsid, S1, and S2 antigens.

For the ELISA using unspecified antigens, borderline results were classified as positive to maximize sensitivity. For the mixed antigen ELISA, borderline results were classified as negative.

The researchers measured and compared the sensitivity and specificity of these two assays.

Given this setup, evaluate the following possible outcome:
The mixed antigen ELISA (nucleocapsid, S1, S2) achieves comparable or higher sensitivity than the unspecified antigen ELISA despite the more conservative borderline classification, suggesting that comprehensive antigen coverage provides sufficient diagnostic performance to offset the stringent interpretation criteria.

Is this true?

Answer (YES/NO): YES